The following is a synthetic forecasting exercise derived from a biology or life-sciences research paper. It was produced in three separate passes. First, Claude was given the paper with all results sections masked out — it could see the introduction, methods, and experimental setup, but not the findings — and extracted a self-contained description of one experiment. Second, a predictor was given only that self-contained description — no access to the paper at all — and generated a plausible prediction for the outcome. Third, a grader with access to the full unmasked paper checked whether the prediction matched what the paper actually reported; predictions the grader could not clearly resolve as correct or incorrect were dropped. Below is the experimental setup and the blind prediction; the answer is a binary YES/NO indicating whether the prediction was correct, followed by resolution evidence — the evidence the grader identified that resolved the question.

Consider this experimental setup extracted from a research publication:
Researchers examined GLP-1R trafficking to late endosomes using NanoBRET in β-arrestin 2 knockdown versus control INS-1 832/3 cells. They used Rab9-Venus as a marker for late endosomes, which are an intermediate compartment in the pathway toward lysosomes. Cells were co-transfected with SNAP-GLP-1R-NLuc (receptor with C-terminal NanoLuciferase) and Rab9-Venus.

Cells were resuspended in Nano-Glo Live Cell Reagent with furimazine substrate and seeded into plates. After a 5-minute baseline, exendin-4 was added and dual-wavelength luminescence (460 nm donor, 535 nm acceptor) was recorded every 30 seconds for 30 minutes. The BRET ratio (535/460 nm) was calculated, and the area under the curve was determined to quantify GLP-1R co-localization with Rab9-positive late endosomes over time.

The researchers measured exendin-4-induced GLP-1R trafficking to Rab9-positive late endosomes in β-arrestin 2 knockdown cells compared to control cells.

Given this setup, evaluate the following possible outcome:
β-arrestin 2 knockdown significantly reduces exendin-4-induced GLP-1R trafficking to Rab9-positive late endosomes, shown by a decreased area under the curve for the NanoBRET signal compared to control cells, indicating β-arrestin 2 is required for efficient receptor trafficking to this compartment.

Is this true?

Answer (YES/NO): NO